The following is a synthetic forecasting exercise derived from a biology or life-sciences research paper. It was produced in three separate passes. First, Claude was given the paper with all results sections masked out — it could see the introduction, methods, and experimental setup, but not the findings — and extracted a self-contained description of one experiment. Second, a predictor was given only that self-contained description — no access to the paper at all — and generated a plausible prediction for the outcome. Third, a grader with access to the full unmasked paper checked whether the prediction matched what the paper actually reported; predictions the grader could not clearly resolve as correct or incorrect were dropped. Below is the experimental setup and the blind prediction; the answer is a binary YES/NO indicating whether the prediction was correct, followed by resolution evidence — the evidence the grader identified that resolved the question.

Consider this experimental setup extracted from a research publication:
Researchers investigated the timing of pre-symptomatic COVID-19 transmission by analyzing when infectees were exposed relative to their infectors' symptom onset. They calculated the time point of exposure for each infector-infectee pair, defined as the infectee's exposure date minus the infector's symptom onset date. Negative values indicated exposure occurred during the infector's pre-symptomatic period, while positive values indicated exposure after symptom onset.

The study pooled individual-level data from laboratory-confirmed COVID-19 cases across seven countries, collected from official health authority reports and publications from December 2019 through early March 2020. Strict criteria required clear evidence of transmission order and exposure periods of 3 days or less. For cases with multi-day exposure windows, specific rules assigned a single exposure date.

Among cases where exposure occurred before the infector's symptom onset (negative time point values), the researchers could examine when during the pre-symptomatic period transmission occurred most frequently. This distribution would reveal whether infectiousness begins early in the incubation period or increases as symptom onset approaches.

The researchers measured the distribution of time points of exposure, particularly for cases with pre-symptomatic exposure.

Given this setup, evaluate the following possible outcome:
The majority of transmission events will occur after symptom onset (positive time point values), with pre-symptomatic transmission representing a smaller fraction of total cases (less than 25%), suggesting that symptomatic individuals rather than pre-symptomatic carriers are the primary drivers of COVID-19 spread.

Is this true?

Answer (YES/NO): NO